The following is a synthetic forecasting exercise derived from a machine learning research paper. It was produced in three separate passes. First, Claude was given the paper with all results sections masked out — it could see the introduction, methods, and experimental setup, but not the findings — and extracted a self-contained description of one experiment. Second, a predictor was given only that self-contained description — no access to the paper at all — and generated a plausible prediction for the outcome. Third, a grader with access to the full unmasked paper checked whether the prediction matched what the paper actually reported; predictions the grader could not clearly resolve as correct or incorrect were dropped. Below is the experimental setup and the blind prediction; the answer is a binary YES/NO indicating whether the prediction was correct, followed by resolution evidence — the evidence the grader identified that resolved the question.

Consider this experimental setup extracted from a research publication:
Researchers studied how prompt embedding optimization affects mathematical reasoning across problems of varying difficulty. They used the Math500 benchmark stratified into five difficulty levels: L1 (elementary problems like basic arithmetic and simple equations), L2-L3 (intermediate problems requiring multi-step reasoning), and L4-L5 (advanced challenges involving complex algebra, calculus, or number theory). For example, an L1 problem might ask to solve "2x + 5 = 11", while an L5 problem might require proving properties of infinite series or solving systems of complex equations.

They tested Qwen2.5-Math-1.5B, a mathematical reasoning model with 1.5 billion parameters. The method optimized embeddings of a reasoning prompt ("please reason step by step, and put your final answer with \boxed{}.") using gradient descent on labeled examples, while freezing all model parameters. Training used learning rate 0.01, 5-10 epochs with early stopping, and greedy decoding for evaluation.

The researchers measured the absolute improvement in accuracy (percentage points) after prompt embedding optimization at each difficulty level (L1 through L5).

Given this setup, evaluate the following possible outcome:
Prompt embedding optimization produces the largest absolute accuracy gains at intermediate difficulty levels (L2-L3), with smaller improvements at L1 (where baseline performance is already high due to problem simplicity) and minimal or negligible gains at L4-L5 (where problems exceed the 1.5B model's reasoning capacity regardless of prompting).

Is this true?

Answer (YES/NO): NO